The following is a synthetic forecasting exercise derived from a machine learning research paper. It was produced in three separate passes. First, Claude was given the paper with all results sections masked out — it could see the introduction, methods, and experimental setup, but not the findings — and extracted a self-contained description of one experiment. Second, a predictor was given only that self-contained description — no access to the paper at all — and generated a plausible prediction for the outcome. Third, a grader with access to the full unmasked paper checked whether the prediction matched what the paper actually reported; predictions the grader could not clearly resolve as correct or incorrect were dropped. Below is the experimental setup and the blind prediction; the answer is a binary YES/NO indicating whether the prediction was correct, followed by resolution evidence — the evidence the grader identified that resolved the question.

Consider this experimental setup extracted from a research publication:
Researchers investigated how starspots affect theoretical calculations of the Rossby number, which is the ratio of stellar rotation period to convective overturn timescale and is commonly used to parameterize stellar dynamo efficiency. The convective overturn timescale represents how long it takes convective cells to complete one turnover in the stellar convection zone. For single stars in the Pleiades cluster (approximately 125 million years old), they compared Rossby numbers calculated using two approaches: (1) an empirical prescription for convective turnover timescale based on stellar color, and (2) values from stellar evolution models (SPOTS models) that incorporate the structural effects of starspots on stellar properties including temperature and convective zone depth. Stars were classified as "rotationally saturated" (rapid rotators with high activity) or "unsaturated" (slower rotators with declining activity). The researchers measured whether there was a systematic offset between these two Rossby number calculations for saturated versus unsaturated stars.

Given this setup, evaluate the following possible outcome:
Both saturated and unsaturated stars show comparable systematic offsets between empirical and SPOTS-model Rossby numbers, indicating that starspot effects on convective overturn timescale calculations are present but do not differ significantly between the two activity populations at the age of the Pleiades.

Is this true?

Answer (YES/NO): NO